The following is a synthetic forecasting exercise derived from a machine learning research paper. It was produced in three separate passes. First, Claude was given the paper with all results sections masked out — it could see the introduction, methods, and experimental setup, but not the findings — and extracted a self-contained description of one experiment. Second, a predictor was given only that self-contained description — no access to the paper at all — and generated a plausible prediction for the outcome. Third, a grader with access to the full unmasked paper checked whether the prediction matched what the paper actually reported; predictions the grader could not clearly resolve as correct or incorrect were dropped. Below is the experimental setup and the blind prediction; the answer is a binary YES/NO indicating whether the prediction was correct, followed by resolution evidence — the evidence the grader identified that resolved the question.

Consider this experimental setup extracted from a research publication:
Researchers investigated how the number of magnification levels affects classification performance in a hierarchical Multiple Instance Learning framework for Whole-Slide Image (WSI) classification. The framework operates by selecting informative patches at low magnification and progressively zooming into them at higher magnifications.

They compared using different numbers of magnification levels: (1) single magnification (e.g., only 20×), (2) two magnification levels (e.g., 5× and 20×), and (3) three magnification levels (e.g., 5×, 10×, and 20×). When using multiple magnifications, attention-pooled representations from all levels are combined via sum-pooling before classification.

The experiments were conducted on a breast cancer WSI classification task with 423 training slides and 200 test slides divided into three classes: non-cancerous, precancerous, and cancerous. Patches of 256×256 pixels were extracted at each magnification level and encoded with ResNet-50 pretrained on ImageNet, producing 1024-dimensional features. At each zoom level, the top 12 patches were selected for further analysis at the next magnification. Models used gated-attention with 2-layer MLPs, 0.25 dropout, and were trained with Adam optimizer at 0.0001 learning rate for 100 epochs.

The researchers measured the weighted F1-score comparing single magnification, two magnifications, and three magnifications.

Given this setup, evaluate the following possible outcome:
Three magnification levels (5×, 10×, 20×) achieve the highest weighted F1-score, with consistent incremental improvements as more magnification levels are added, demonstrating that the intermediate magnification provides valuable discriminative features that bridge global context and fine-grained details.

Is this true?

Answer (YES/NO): NO